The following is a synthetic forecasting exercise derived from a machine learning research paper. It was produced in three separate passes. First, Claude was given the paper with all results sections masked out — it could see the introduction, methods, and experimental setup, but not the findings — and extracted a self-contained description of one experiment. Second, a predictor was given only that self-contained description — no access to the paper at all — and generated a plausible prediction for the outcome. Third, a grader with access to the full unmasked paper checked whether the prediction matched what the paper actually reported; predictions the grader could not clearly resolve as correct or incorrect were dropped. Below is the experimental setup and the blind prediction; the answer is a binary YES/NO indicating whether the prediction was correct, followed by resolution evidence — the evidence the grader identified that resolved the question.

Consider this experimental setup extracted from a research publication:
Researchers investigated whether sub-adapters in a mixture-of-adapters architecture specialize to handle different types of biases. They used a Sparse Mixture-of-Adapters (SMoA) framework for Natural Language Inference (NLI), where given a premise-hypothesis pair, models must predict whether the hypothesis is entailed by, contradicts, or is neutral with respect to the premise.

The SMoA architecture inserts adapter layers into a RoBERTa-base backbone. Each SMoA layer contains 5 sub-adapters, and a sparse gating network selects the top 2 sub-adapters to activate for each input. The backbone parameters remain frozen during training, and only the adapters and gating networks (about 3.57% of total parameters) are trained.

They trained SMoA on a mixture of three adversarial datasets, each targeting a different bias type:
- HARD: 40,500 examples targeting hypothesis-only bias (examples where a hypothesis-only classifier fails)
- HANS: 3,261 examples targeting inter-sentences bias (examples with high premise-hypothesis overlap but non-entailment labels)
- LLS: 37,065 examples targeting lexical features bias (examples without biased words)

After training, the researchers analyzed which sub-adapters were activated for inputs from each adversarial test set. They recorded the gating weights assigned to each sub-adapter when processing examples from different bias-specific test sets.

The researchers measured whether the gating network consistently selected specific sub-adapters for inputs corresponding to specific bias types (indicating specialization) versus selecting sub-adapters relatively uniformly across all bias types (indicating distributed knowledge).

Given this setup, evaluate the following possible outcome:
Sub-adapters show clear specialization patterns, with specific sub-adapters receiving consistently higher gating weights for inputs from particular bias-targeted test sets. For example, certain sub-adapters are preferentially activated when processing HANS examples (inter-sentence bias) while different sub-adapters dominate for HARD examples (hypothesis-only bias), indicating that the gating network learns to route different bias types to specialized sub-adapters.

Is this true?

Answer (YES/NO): YES